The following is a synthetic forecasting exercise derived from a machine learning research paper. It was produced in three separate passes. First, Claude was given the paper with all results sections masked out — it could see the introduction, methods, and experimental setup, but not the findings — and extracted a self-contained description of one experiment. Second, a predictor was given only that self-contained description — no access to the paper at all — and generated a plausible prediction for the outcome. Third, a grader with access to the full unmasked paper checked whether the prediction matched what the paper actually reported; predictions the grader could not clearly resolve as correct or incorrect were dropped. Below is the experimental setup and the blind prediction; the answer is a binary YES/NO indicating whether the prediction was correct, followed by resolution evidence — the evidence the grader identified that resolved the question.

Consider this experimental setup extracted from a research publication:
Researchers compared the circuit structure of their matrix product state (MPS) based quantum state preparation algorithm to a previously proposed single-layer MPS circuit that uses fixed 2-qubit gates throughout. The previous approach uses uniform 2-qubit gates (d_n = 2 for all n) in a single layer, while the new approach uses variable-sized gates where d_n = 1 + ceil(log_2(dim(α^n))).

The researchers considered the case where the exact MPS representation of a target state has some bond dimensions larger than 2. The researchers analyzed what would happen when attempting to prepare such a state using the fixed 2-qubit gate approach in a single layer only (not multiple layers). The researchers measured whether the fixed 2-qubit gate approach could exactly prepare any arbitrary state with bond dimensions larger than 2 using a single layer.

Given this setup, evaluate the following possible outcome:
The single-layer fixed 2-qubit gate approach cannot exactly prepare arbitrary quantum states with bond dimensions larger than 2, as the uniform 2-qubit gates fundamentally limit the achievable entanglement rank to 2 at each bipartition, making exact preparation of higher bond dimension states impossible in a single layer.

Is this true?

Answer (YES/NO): YES